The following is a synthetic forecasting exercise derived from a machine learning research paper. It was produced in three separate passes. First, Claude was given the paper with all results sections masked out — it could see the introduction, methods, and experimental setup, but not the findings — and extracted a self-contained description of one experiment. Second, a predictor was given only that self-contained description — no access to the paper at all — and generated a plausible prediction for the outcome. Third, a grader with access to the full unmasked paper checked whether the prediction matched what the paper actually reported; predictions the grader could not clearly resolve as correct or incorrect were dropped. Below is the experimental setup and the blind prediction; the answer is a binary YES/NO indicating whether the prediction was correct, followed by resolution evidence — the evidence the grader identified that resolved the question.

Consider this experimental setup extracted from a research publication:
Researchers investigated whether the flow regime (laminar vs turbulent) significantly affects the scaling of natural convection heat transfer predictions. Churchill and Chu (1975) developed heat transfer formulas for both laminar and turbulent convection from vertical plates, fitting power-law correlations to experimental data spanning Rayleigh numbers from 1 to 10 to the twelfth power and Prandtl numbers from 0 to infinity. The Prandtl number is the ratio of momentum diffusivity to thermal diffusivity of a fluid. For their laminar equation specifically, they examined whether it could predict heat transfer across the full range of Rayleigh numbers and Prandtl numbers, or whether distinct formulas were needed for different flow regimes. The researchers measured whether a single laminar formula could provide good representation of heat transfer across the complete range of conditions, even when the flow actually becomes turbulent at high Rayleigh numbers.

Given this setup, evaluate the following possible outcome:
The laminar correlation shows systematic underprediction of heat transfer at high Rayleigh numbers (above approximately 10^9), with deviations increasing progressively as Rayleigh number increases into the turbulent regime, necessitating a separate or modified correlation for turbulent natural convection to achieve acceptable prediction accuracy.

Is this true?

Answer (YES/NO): NO